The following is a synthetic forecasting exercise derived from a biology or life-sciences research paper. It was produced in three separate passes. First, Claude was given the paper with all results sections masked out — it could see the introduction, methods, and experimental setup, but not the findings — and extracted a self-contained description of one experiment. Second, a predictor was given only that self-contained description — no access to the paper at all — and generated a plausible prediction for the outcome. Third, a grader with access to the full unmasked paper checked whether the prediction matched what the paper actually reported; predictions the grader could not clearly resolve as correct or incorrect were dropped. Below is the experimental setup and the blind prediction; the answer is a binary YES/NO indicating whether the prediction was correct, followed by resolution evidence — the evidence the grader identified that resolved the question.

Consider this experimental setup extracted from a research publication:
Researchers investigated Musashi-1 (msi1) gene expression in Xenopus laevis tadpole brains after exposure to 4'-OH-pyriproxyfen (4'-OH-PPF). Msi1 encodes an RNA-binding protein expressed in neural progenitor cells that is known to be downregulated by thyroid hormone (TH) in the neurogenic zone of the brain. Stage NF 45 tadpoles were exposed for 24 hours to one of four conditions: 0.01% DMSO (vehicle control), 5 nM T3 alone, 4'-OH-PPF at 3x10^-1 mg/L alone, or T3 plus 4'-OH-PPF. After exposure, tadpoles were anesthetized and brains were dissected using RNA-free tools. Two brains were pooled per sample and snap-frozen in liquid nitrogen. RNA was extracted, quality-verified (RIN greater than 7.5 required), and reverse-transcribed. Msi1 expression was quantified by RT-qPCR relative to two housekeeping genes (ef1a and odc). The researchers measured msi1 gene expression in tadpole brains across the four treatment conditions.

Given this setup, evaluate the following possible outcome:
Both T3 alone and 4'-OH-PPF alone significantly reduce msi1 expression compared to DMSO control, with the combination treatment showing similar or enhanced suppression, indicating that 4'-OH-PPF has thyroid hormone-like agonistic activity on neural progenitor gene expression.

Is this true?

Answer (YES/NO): NO